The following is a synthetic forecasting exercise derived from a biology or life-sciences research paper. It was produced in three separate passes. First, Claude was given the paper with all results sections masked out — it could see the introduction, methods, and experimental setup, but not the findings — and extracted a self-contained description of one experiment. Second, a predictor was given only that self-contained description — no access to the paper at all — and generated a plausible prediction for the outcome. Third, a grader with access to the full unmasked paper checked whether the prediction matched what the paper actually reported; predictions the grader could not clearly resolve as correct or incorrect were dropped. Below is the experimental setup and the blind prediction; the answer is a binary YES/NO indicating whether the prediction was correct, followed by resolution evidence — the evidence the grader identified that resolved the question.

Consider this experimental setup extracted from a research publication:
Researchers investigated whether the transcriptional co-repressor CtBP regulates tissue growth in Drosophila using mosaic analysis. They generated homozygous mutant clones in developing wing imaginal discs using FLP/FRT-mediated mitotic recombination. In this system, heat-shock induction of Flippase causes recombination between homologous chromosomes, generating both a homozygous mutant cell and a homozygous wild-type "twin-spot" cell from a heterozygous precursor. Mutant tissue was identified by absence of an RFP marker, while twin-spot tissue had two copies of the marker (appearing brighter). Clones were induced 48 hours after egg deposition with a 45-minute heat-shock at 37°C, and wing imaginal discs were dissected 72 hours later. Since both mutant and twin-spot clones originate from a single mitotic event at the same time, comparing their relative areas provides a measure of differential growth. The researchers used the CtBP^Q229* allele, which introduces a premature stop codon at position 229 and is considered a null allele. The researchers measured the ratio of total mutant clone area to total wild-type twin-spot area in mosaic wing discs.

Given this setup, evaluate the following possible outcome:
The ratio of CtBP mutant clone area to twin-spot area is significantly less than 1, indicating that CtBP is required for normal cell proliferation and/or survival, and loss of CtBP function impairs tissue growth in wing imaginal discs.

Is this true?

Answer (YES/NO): NO